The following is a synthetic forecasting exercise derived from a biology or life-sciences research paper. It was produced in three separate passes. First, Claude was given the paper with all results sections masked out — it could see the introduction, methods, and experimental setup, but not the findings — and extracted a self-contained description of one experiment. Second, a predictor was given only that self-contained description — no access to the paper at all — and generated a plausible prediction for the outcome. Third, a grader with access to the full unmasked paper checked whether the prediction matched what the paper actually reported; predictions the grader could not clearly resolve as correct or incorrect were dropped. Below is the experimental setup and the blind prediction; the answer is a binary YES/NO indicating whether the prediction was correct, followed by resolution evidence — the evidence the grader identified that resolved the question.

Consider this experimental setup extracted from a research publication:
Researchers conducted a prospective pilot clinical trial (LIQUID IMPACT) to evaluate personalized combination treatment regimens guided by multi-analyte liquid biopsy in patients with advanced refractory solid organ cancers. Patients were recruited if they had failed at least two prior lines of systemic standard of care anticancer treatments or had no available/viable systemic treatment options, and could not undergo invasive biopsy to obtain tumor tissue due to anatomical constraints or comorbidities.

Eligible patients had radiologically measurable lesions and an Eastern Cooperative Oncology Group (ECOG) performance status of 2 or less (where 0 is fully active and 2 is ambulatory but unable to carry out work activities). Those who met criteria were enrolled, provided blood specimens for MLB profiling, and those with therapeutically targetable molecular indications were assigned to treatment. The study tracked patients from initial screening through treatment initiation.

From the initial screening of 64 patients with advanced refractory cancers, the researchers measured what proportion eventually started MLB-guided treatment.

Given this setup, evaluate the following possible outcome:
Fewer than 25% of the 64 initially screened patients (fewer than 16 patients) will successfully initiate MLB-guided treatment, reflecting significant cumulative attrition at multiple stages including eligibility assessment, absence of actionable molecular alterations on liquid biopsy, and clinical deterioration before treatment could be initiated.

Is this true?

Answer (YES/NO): NO